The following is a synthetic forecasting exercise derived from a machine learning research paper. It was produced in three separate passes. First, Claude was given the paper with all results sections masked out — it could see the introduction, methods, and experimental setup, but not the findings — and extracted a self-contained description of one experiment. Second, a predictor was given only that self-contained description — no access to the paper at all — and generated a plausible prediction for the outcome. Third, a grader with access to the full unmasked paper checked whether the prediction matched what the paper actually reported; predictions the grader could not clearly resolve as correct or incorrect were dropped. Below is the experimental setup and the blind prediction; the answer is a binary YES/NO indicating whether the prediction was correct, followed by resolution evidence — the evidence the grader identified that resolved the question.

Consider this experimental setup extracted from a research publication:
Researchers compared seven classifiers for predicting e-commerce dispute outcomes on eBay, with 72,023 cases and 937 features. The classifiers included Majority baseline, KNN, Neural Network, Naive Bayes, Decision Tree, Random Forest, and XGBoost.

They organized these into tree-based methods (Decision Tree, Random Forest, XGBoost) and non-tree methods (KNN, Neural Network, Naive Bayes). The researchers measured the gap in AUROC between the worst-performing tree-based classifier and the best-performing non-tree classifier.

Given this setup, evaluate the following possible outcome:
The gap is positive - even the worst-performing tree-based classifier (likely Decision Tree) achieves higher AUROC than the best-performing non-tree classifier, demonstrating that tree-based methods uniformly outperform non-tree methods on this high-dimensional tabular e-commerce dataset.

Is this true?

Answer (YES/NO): YES